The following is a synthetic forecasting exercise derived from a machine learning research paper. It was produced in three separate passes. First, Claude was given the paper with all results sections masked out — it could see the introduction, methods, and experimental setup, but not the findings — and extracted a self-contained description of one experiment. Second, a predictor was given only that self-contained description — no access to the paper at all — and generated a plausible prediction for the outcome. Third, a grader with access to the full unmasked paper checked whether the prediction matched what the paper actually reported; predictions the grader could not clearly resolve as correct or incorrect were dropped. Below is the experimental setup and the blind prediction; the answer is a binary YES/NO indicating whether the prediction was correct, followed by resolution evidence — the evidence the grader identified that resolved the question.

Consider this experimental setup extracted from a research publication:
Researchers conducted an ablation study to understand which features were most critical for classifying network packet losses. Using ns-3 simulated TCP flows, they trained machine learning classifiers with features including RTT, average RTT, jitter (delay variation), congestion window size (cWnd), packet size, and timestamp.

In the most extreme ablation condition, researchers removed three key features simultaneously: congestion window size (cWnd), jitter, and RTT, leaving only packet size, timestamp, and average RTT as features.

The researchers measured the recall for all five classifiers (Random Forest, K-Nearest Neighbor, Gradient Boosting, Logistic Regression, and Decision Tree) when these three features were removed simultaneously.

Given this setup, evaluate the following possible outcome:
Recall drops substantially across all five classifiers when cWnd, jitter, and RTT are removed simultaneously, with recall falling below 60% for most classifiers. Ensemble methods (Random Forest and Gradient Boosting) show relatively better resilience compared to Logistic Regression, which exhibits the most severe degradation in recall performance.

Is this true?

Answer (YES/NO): NO